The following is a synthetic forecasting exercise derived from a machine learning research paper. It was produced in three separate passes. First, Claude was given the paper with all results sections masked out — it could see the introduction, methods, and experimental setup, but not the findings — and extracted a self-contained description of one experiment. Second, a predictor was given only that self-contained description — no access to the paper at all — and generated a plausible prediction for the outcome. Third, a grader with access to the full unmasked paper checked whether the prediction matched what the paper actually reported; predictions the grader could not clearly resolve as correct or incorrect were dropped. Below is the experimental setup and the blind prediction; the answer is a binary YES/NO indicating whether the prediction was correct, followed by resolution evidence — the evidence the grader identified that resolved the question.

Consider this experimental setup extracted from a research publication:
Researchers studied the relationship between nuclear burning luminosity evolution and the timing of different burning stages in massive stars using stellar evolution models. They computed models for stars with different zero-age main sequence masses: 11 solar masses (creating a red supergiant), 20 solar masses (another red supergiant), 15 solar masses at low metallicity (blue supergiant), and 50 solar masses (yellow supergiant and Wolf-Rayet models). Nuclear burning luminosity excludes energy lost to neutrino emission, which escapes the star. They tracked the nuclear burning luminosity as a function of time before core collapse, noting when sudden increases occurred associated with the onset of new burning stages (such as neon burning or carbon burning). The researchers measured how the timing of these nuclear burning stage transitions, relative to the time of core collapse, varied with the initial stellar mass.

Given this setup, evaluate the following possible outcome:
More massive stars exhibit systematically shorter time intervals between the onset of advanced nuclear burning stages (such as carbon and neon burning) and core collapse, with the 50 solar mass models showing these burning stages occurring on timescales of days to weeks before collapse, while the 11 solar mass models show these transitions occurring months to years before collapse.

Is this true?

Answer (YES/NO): YES